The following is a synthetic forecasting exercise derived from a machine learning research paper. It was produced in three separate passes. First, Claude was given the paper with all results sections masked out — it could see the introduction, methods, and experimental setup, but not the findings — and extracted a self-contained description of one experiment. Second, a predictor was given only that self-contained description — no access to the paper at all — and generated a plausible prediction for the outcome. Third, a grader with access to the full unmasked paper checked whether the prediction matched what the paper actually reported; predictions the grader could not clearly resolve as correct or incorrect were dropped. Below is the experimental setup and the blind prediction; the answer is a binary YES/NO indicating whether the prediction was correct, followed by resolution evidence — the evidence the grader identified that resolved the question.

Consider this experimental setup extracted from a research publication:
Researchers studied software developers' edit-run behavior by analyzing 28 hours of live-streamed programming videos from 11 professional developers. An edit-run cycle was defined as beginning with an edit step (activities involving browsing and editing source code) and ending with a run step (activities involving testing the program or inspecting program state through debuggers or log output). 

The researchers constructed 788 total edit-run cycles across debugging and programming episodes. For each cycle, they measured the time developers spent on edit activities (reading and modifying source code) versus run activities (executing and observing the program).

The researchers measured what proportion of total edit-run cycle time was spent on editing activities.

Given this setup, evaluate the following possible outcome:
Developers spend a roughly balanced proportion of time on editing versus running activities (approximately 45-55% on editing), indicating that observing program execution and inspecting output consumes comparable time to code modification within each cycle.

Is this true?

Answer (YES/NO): NO